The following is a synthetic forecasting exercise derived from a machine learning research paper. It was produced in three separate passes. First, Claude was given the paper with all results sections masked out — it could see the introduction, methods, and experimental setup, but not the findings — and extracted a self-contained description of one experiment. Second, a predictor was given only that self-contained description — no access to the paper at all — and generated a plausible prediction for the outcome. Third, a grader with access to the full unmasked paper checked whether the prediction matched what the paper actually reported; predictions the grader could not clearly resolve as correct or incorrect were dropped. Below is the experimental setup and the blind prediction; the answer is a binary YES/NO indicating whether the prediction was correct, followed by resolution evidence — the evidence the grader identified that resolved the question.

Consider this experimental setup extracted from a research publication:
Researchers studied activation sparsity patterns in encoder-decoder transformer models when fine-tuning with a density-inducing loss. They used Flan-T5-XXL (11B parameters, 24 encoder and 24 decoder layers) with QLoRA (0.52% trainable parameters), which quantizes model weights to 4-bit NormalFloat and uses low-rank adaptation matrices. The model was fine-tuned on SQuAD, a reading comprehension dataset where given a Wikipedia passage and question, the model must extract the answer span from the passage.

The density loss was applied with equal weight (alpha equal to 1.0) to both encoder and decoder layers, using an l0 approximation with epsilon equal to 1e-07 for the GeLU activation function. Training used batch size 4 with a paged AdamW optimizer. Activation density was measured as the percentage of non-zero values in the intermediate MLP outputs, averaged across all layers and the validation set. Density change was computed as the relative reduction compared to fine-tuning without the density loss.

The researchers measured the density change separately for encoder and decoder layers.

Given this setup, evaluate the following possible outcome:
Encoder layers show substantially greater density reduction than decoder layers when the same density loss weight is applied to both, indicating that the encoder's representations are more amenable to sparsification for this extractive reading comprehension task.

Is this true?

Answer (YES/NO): NO